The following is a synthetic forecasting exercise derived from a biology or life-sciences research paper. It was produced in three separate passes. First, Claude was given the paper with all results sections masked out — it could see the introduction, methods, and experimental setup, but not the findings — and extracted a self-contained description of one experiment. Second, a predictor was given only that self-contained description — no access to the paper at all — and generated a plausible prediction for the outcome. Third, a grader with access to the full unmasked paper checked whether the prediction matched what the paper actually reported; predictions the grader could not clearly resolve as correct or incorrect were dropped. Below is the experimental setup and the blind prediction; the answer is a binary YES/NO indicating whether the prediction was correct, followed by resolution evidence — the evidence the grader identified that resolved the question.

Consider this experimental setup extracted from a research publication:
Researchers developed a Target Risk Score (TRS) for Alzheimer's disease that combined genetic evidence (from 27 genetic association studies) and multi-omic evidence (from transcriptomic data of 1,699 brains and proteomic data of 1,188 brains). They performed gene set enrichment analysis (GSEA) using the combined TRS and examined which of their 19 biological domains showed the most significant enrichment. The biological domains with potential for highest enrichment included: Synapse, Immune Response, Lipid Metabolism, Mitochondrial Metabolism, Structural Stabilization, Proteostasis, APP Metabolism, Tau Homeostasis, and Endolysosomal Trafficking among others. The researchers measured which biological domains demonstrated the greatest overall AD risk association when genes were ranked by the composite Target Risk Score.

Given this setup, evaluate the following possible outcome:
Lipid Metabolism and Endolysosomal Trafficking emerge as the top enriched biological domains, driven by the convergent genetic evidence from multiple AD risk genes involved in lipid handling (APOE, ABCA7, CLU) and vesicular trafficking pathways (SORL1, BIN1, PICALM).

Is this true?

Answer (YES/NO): NO